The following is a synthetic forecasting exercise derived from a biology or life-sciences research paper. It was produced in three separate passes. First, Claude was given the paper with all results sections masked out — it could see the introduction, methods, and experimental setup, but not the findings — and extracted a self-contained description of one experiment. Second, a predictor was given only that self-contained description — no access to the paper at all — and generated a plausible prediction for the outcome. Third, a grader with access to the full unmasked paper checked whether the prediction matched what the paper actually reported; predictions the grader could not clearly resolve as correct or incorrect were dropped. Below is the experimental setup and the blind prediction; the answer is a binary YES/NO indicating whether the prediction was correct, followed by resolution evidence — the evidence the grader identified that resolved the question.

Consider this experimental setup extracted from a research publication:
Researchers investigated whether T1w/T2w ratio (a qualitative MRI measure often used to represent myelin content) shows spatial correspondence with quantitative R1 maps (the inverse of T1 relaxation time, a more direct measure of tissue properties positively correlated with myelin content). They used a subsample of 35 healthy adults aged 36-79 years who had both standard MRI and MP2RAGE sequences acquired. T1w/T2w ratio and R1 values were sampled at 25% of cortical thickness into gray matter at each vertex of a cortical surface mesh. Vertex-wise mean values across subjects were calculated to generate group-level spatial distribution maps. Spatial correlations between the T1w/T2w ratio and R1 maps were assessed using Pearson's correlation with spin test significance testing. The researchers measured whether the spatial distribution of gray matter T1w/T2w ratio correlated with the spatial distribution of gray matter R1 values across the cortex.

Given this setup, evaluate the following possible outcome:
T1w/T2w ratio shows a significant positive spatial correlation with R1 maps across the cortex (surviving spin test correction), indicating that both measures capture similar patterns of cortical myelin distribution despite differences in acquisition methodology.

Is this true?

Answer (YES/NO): YES